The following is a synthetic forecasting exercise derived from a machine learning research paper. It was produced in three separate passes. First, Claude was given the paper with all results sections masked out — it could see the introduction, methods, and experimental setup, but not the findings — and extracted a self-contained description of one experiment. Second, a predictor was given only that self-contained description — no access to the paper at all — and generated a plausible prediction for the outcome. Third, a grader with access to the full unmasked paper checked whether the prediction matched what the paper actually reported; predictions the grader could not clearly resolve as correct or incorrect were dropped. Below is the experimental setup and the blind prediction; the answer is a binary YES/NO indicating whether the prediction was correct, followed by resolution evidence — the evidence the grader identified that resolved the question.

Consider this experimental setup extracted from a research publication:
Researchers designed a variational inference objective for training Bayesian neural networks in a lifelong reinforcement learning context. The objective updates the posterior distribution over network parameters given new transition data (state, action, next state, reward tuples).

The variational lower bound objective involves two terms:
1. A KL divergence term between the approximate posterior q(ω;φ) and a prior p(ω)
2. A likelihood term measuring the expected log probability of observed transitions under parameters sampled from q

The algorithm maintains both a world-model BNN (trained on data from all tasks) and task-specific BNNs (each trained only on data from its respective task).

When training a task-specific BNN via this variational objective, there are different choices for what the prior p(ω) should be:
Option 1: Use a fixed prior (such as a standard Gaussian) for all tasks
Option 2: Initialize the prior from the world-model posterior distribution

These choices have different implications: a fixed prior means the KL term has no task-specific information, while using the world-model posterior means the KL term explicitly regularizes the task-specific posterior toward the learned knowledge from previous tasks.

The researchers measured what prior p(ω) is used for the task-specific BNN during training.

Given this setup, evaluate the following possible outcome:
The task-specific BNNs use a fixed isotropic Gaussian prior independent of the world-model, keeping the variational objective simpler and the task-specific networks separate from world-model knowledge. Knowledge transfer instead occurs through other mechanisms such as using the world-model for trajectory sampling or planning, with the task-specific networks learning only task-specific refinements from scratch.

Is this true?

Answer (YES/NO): NO